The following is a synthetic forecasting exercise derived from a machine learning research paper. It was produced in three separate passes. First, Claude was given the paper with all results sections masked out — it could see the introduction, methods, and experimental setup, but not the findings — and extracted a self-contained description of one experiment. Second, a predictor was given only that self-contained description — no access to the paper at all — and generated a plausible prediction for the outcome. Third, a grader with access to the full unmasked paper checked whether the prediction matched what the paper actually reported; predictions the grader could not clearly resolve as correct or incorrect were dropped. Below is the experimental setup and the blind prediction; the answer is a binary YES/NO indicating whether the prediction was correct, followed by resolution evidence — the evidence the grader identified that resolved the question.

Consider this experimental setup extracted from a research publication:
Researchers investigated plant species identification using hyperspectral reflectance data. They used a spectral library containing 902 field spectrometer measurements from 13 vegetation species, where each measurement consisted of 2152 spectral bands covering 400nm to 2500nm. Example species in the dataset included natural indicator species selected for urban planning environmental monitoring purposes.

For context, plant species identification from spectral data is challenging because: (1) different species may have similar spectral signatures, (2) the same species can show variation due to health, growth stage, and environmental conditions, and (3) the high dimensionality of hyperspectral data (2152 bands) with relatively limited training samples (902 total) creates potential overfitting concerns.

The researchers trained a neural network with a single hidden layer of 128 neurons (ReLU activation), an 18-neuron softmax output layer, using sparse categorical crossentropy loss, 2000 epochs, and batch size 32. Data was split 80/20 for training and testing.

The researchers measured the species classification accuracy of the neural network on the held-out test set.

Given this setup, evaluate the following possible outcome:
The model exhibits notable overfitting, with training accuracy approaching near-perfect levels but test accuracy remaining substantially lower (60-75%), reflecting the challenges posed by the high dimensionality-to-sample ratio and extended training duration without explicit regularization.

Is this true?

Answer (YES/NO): NO